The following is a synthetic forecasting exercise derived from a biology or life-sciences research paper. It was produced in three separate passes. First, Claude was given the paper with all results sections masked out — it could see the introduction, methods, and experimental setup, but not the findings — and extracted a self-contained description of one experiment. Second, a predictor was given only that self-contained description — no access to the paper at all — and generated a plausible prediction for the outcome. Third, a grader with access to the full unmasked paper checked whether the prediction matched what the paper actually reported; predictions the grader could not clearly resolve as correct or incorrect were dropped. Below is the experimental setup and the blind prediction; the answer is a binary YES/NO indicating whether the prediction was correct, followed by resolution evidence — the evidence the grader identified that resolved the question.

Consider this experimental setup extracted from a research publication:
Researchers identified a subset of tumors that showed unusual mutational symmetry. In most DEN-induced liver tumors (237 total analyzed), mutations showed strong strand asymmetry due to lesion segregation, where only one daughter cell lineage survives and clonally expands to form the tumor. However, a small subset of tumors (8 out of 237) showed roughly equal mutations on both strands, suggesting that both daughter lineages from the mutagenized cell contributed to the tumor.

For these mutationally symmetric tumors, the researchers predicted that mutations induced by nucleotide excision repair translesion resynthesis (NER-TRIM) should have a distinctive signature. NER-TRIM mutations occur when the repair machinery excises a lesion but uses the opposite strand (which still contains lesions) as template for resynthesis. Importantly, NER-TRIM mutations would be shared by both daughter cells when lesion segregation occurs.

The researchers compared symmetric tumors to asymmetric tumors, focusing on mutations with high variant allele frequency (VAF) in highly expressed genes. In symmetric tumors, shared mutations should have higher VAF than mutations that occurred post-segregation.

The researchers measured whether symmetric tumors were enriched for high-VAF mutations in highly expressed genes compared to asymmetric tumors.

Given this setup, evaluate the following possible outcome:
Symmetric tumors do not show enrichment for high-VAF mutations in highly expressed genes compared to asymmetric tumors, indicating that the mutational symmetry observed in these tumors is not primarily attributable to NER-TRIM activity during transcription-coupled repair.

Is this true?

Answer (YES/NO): NO